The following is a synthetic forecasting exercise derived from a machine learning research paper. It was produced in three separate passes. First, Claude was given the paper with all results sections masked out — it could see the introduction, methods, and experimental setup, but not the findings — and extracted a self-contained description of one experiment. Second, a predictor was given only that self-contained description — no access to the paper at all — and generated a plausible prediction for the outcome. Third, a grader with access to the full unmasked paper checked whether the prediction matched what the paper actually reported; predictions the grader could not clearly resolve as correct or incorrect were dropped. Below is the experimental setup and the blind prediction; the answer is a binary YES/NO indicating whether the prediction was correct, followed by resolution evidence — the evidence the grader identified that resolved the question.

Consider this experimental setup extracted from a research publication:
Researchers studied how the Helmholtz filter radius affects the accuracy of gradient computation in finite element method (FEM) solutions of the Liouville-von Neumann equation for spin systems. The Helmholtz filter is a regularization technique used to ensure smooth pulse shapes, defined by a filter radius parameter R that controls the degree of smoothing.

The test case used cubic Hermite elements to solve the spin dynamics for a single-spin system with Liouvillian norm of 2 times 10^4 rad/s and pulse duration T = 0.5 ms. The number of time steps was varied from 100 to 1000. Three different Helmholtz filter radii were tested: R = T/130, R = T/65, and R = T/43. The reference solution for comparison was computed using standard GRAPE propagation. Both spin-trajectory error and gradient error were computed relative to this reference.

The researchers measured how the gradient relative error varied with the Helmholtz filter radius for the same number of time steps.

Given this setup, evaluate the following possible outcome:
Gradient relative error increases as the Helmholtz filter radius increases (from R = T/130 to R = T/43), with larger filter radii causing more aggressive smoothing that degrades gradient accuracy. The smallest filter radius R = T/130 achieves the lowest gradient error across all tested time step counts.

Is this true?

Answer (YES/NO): NO